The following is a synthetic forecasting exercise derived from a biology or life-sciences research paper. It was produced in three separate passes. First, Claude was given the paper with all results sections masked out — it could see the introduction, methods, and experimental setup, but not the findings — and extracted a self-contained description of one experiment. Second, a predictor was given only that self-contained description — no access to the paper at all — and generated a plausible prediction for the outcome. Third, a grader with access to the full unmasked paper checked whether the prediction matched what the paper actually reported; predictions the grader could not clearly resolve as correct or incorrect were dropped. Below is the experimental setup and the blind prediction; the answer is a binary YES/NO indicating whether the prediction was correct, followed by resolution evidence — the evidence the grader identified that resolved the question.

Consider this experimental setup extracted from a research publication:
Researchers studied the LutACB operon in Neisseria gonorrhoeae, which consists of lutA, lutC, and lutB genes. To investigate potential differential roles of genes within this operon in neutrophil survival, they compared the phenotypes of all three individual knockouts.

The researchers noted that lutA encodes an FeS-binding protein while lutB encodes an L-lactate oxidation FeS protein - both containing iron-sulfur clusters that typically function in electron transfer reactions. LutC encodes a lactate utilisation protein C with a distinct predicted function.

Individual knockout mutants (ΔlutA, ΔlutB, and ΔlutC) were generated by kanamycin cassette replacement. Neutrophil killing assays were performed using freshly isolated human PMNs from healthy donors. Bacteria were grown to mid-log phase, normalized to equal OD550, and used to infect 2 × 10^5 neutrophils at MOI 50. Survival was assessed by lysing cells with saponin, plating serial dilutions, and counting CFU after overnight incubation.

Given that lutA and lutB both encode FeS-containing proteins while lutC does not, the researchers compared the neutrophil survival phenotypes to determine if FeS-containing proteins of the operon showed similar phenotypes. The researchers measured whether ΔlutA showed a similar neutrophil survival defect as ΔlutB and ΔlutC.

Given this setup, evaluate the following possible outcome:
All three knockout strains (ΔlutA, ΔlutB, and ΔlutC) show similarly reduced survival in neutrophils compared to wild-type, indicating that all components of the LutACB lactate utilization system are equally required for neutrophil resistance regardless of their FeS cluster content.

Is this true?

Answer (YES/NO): NO